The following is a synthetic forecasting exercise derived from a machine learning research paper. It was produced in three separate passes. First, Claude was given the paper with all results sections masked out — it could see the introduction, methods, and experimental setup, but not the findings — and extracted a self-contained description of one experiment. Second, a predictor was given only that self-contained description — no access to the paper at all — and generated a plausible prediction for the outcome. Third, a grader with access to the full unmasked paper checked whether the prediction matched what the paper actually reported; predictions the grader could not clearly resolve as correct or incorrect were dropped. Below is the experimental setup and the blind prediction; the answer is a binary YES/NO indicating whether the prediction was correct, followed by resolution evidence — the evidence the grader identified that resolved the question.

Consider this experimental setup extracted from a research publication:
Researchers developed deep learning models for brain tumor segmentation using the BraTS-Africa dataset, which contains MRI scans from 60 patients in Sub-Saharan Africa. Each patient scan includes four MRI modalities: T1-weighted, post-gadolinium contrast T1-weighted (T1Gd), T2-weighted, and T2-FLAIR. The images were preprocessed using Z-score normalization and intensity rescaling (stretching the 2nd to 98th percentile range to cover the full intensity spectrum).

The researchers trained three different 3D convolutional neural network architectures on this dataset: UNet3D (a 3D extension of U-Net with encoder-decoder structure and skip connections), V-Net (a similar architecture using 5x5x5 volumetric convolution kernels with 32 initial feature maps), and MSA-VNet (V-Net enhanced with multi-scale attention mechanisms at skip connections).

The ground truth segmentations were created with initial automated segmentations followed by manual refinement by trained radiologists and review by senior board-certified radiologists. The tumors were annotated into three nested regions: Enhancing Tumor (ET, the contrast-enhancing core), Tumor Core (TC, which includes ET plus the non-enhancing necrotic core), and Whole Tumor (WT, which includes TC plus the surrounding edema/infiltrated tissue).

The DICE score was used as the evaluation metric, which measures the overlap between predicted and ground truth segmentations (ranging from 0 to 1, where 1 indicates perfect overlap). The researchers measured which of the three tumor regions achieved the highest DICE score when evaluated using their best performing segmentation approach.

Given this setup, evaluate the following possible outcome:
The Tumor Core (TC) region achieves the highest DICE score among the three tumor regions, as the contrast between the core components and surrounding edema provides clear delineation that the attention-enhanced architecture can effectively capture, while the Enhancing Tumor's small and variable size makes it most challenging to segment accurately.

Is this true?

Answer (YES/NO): NO